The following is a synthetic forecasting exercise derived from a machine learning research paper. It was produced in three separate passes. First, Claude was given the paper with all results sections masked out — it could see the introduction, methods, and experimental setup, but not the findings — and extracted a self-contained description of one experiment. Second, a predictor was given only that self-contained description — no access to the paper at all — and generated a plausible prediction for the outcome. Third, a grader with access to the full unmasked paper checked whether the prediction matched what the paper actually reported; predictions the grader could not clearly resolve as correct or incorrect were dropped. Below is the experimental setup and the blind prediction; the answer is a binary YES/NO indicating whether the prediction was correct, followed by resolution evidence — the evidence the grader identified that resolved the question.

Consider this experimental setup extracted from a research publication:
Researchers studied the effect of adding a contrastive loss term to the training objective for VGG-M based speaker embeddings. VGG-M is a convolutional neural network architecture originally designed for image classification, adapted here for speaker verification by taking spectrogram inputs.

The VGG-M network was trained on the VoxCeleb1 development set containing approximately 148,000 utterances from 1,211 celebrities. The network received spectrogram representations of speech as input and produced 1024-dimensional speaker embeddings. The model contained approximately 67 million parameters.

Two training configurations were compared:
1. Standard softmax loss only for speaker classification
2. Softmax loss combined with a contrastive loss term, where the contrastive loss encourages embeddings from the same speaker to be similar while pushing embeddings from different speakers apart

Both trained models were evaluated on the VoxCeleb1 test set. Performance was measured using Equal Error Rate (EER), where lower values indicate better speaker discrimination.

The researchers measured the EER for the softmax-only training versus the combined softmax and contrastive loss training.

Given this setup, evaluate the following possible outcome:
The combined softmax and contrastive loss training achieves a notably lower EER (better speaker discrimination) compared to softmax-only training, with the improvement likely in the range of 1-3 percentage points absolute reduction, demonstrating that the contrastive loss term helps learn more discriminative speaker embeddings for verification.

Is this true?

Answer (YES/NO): YES